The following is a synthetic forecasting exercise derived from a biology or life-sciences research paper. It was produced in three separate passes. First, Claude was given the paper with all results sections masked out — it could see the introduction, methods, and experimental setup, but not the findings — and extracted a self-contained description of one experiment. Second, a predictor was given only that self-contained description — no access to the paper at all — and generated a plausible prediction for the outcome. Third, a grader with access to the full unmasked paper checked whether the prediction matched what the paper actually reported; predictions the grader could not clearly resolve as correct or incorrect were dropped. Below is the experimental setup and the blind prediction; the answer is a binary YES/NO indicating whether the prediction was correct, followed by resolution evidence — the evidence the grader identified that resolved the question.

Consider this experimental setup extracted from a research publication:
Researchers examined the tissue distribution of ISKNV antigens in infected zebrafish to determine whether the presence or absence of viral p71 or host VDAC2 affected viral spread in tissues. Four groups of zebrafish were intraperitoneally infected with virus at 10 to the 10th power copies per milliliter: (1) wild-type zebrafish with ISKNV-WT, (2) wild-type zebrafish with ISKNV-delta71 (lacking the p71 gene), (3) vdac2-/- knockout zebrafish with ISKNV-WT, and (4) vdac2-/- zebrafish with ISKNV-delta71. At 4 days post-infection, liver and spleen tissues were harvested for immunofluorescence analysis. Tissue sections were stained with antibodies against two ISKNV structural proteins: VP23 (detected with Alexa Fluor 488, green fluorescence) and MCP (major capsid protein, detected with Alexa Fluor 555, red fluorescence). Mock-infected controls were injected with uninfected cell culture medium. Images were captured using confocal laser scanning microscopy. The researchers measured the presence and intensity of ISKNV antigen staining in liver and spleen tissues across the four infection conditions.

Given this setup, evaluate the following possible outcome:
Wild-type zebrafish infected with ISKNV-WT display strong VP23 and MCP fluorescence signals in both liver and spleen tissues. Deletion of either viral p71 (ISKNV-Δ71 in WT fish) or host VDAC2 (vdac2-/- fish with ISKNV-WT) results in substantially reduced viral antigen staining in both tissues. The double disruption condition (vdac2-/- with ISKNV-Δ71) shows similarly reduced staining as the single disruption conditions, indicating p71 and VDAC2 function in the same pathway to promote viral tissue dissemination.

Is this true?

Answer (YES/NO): NO